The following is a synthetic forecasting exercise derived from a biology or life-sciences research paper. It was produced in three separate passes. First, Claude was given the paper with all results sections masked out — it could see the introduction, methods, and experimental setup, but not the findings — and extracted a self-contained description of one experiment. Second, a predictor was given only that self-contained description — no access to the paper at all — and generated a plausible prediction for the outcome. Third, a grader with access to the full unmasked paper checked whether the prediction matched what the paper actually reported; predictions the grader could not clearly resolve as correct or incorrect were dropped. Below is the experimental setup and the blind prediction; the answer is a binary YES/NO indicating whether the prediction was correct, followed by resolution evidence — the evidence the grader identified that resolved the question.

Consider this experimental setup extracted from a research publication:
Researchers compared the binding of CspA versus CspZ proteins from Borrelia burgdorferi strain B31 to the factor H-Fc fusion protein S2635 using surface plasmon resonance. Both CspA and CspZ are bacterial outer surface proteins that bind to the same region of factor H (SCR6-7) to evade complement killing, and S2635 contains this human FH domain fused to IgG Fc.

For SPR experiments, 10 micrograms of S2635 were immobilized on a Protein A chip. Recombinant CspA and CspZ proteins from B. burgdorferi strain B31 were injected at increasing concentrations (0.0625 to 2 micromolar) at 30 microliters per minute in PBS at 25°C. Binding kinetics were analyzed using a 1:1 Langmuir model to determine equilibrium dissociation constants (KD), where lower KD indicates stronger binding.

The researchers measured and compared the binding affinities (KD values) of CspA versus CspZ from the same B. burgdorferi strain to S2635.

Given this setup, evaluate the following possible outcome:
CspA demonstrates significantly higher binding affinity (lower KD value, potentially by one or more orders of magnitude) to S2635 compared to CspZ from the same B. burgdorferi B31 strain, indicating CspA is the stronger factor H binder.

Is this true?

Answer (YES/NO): NO